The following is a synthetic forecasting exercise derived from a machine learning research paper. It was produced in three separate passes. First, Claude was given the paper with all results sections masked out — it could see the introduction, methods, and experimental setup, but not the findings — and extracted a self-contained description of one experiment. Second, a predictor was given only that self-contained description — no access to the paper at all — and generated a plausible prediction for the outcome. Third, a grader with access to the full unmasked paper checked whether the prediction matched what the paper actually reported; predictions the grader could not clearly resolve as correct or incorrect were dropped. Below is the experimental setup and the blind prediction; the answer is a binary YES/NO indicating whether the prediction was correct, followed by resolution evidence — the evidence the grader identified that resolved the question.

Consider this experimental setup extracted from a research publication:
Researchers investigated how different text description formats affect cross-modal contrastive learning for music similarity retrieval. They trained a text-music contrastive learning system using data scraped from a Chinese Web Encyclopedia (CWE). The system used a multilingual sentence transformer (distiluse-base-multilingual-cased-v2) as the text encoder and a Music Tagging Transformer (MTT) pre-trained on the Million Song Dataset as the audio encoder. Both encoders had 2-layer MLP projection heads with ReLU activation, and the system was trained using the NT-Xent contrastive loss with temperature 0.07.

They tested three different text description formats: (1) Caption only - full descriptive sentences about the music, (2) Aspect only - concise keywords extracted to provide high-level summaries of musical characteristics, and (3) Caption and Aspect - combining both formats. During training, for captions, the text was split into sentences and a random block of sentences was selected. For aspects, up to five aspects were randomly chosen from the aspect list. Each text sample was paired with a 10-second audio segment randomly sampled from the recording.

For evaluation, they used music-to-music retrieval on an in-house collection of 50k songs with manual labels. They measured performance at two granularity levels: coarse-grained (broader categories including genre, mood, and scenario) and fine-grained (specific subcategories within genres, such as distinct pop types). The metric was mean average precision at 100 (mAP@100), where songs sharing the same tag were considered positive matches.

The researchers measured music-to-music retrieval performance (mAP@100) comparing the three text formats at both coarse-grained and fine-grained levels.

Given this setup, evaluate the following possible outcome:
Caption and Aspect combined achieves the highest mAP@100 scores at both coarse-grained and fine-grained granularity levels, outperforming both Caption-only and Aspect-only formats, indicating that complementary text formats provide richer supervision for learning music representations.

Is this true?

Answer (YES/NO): NO